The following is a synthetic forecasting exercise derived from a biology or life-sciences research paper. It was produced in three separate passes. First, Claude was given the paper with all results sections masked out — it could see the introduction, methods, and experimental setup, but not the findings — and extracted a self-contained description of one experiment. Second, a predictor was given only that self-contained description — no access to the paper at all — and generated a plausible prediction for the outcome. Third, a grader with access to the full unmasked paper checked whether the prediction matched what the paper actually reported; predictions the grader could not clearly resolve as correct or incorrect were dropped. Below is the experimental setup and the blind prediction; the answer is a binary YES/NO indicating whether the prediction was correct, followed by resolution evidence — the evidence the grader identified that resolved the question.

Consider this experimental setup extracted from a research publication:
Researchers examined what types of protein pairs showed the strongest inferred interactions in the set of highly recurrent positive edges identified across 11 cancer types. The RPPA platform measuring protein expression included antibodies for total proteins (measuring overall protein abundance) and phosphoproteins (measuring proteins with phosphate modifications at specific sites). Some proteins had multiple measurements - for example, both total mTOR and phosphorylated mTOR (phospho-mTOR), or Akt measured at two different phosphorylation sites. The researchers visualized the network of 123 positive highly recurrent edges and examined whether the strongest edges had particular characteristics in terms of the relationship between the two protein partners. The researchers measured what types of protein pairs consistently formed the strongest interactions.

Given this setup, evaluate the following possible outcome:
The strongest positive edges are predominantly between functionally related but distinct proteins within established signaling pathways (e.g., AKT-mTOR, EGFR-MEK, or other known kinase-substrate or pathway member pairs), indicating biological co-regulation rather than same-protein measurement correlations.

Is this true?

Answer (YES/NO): NO